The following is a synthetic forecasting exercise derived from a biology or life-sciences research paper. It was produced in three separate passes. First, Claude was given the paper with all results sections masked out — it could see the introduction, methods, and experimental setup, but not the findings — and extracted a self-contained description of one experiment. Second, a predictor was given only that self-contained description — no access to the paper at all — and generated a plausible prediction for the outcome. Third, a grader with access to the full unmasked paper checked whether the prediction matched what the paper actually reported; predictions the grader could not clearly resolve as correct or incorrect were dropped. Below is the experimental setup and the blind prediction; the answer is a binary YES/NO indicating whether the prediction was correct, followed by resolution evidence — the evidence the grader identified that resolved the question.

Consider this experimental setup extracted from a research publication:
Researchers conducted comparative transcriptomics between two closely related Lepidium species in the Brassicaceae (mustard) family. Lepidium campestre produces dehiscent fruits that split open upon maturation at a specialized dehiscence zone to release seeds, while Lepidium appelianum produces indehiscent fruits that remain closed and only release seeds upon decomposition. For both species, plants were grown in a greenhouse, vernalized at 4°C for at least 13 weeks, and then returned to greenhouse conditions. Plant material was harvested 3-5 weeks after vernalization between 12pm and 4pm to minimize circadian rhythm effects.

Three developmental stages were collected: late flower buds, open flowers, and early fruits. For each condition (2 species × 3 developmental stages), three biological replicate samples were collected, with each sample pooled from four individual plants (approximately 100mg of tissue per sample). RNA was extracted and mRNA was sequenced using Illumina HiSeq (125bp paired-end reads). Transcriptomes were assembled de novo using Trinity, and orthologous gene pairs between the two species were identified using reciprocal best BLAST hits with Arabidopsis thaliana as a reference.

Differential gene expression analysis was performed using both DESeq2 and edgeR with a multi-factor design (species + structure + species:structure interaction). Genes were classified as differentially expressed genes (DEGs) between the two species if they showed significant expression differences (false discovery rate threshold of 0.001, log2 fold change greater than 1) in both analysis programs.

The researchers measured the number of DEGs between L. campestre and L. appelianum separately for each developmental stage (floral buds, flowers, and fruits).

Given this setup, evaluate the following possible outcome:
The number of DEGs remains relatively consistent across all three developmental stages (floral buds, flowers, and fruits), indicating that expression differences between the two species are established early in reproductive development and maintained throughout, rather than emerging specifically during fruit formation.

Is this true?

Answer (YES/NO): NO